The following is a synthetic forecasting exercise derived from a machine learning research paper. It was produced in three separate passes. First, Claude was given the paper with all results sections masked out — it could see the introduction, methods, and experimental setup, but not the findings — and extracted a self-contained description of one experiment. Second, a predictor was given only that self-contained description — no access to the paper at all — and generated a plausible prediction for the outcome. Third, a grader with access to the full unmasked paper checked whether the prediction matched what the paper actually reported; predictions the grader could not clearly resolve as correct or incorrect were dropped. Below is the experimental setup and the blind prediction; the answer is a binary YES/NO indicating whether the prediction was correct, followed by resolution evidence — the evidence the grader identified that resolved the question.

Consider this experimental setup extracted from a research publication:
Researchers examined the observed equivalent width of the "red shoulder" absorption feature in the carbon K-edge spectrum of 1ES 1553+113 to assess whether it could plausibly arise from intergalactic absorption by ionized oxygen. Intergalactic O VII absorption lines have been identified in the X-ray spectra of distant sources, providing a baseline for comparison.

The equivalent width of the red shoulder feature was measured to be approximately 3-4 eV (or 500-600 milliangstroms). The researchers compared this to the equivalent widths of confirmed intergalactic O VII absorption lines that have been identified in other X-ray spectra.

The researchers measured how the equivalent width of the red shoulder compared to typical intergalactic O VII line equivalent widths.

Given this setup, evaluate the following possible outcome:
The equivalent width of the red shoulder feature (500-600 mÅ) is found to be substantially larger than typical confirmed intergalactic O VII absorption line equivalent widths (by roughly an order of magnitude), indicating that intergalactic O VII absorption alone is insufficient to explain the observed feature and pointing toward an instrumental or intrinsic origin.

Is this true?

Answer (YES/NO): NO